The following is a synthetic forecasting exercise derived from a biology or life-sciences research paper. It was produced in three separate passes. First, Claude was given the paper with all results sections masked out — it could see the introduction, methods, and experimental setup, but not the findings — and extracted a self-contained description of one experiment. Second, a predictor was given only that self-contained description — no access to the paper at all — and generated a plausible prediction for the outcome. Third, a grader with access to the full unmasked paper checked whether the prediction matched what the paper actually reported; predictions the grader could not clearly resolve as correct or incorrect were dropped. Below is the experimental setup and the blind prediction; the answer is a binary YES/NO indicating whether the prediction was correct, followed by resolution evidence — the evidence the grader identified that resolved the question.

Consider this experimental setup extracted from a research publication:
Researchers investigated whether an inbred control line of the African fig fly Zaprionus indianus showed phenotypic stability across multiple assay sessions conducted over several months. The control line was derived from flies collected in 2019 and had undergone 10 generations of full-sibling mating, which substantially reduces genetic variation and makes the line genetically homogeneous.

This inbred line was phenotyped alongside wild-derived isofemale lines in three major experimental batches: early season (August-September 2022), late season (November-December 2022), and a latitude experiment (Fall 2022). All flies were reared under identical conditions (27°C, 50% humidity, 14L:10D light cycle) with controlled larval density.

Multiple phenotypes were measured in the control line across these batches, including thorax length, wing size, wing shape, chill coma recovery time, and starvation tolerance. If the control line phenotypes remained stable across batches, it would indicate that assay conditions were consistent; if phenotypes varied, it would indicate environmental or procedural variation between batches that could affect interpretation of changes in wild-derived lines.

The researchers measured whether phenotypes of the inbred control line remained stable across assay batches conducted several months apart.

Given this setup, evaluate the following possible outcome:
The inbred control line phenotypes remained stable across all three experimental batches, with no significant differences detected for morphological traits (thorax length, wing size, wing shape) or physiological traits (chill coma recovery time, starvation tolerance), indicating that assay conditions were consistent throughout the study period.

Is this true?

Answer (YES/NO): NO